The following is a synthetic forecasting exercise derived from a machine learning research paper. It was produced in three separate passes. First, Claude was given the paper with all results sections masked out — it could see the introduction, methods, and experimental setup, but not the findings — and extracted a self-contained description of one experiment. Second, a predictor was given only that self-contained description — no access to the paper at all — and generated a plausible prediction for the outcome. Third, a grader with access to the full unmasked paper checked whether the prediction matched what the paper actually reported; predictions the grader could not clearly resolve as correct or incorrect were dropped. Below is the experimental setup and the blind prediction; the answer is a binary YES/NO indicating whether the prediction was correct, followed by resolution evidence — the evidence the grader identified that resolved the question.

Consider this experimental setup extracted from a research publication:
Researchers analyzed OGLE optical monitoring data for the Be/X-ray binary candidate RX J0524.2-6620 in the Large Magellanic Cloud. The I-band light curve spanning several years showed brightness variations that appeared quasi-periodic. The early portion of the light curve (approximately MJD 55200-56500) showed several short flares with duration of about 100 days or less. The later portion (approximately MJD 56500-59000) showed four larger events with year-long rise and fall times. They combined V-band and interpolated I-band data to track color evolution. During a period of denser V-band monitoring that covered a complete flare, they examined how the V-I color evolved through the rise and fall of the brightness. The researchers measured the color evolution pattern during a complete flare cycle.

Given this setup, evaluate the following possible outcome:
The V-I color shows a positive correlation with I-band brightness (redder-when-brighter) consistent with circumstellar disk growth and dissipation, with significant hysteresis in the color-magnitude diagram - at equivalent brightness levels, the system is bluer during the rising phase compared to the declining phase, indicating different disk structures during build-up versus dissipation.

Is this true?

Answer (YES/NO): YES